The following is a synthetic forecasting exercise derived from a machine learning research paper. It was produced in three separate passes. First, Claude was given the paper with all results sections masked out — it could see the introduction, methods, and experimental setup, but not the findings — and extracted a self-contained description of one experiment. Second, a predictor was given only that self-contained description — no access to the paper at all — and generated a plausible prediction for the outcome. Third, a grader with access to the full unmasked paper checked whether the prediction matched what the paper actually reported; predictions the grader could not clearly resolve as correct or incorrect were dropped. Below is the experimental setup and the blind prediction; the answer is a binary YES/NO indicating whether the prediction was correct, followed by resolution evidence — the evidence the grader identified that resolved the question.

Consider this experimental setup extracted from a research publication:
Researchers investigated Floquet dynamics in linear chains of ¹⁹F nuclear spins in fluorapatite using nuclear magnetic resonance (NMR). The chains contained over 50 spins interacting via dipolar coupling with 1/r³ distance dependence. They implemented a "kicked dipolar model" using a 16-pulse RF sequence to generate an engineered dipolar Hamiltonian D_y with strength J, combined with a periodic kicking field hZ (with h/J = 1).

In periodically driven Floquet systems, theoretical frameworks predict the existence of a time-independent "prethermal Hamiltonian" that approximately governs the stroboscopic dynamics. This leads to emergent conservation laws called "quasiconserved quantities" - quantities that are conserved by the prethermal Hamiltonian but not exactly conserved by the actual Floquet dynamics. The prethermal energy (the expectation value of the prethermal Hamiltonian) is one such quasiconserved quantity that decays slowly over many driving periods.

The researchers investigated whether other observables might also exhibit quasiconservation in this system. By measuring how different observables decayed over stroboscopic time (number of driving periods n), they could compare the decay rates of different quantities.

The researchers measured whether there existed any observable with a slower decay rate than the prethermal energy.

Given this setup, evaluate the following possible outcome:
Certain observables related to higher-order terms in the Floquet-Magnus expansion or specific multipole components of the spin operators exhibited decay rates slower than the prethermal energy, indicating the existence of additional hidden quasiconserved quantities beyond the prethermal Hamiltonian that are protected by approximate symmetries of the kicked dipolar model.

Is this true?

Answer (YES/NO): NO